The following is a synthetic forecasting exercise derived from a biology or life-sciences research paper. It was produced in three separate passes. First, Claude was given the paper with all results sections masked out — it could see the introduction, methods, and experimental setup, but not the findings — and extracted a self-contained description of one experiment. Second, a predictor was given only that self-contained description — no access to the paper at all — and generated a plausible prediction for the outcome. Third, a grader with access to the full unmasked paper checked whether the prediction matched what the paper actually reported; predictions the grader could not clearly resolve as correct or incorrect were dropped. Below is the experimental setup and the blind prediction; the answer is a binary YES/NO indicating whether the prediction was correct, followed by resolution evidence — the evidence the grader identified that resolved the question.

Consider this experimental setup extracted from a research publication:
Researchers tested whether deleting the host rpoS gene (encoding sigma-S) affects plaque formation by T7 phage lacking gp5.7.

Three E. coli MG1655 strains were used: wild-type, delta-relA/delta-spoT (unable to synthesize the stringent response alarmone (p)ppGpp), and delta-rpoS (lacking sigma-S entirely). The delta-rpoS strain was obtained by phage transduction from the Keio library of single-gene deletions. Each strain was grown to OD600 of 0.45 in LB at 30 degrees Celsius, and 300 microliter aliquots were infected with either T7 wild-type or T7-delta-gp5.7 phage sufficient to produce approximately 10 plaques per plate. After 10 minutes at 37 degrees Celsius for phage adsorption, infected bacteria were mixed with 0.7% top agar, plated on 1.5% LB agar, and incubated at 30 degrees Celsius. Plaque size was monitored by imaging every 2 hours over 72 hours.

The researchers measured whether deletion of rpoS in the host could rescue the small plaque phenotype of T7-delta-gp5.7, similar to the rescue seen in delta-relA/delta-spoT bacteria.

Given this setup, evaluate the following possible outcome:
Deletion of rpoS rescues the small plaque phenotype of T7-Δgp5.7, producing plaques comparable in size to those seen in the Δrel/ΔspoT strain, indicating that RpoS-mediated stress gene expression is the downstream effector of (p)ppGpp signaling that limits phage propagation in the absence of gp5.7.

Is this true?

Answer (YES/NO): NO